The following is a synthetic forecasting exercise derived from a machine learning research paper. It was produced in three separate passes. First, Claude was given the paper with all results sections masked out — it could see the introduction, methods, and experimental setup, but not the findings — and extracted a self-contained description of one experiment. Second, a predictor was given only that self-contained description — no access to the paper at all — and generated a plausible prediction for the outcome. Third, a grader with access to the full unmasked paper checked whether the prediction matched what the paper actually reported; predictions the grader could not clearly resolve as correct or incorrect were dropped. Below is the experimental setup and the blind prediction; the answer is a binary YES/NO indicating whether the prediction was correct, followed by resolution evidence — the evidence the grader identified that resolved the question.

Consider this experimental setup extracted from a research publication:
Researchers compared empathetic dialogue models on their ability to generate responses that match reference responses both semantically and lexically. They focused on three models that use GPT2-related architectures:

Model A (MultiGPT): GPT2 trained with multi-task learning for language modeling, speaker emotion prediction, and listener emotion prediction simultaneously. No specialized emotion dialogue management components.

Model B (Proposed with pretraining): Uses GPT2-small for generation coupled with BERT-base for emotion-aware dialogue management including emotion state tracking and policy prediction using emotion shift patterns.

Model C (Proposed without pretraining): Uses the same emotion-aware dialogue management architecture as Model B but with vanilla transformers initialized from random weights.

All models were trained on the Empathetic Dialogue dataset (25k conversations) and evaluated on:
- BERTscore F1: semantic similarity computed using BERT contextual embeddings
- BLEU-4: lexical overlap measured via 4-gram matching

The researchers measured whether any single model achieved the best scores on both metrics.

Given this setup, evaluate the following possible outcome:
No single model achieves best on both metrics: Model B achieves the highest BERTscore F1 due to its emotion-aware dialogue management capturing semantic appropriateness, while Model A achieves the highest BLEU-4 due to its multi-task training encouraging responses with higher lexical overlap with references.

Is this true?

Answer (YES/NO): NO